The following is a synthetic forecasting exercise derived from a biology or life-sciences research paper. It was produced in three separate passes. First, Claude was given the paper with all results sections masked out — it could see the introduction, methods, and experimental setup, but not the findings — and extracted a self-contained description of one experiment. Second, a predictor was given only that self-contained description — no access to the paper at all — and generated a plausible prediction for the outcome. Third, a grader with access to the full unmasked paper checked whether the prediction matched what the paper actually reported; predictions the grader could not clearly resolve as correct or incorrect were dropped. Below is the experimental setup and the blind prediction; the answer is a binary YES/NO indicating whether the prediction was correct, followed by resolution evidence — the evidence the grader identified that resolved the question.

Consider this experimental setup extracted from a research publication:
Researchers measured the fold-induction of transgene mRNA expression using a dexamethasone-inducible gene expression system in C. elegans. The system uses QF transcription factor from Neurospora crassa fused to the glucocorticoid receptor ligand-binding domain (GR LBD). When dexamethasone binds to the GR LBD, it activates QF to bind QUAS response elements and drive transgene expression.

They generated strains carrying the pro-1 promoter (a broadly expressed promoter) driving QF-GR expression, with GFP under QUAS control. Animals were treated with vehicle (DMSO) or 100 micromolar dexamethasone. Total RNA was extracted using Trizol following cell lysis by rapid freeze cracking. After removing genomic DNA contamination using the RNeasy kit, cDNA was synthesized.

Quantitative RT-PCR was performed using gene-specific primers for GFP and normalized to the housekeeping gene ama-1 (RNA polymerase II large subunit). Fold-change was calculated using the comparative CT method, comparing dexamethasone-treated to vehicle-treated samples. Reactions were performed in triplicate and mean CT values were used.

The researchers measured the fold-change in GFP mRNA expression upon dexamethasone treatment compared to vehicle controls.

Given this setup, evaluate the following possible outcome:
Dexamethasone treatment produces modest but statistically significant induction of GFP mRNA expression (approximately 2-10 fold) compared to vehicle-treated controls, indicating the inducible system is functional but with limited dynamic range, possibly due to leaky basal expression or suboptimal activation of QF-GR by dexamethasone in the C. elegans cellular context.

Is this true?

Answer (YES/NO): YES